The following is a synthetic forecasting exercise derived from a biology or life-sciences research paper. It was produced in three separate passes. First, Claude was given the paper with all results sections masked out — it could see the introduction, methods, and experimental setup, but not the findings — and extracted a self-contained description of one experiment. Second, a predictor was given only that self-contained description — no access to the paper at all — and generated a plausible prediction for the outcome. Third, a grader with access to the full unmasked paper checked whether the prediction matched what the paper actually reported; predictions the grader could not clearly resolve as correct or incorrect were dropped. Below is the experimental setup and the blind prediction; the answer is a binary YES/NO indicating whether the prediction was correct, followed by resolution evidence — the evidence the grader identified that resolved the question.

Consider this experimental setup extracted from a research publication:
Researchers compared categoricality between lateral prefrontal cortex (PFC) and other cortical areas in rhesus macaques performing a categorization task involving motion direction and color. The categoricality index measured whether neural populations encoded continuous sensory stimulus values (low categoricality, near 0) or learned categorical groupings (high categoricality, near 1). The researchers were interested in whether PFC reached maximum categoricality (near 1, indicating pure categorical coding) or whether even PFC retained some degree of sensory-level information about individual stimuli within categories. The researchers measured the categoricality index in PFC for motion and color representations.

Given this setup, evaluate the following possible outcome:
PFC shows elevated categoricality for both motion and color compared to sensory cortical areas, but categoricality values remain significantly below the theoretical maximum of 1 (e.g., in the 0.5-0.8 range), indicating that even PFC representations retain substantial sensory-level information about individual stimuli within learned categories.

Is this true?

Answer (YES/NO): NO